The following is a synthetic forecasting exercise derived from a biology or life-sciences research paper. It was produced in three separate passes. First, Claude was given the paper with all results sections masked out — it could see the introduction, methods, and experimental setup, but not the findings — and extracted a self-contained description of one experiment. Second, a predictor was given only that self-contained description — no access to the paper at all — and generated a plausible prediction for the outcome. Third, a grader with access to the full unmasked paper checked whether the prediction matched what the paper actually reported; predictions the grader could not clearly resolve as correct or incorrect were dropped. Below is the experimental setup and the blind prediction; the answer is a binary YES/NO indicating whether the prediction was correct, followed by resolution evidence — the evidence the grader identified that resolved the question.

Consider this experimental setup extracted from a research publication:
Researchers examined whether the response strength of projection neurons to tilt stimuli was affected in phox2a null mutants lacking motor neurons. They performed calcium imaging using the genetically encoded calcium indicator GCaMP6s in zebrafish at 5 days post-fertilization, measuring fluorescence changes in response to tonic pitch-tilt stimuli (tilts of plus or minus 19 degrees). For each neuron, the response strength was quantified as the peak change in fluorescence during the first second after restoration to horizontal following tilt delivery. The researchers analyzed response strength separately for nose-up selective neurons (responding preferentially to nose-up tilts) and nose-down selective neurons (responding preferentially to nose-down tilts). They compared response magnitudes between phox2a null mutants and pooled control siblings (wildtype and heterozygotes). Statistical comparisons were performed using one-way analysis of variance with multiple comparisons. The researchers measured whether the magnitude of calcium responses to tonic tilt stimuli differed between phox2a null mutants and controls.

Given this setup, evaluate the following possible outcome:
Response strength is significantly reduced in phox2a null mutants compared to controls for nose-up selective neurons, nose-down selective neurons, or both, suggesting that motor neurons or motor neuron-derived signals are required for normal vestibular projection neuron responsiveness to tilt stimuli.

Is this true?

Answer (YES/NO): NO